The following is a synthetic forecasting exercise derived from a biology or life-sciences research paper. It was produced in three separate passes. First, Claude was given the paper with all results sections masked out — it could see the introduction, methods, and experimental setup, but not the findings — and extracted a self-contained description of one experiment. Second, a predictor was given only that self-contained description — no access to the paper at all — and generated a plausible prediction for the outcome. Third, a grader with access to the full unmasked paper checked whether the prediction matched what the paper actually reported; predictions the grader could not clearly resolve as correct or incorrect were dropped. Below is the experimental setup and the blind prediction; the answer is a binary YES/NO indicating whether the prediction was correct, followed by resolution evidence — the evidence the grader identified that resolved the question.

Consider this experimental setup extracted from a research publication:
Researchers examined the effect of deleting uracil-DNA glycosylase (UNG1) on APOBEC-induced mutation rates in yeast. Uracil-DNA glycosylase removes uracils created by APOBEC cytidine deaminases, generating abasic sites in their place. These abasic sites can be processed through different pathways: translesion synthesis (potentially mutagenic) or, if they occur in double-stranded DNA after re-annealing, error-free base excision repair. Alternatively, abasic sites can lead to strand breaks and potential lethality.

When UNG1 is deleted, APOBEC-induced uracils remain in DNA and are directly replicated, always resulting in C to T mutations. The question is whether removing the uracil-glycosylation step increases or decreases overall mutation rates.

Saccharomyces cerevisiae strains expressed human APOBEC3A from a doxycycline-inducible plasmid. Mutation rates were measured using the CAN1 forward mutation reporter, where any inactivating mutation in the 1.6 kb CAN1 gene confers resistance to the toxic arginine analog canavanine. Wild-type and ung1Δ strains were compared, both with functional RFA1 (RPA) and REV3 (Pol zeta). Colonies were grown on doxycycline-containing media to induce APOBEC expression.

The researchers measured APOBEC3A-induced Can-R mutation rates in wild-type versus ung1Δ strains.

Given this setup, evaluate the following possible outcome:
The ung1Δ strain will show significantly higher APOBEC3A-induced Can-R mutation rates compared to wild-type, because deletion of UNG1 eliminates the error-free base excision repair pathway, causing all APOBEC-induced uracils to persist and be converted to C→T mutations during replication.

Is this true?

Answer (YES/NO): YES